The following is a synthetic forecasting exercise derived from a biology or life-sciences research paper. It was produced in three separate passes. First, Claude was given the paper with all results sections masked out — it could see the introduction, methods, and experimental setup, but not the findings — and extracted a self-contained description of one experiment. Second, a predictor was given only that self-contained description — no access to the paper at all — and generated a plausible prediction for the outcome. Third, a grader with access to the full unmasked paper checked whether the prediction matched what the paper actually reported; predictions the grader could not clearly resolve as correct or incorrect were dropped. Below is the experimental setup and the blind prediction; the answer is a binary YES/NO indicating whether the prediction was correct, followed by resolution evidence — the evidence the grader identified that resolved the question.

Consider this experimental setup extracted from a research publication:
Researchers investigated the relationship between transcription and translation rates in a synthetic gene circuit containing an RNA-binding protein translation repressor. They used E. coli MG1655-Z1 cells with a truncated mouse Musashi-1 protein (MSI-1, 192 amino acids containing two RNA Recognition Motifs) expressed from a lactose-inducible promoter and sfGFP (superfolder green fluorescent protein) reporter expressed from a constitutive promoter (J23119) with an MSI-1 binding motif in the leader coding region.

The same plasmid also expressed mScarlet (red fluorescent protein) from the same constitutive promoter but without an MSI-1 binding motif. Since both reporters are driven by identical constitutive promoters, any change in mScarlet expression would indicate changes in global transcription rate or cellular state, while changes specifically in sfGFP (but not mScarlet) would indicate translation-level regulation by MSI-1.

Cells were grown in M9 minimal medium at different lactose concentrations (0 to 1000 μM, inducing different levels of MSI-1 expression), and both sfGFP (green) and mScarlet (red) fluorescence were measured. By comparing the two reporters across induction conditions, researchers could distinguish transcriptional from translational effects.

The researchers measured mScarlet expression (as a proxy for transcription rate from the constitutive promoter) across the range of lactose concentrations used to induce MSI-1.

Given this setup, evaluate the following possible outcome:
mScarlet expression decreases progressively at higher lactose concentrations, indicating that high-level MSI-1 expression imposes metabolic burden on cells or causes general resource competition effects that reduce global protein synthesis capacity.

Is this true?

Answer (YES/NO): NO